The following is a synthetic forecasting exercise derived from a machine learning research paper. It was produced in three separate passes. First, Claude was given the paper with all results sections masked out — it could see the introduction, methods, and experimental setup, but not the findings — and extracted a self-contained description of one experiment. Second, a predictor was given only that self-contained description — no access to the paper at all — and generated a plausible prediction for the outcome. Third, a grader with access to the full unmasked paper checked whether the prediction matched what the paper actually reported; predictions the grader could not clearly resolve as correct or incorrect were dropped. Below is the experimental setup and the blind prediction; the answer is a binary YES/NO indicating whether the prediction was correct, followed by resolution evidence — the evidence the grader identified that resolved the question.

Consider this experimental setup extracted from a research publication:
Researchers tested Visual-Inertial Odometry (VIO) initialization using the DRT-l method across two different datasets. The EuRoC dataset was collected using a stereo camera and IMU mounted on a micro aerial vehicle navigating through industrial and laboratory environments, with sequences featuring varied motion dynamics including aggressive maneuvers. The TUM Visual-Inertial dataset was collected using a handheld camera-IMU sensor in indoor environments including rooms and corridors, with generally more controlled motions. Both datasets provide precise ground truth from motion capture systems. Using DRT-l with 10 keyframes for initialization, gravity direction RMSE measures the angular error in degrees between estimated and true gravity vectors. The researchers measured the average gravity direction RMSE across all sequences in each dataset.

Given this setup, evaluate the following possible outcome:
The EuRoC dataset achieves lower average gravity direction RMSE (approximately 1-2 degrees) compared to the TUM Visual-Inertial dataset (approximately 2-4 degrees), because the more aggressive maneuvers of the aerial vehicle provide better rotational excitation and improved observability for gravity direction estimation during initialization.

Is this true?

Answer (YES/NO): NO